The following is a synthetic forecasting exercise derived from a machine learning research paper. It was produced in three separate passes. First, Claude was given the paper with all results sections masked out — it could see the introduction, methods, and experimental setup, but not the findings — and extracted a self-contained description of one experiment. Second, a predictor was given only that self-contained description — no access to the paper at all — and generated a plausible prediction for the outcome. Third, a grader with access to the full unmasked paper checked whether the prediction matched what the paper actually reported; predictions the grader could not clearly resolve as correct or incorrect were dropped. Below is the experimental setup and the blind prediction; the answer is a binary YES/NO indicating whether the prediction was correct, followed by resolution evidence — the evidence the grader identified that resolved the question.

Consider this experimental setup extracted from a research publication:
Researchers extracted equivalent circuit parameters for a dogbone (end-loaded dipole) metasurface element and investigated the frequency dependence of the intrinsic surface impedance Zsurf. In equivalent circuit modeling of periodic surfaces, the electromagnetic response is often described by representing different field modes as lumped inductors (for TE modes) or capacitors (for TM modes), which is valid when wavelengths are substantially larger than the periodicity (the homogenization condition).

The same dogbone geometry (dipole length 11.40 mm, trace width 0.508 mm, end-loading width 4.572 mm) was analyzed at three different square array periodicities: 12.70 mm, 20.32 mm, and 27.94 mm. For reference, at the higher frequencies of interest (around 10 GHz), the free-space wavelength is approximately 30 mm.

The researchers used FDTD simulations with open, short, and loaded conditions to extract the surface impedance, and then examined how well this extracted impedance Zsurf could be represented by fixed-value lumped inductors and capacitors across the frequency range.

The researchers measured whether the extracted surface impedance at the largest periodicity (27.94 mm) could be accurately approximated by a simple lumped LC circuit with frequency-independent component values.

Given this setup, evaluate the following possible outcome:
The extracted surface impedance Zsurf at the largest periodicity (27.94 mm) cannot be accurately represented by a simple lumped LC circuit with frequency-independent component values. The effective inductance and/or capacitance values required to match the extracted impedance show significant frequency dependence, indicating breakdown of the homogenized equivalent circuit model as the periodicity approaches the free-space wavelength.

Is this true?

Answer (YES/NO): YES